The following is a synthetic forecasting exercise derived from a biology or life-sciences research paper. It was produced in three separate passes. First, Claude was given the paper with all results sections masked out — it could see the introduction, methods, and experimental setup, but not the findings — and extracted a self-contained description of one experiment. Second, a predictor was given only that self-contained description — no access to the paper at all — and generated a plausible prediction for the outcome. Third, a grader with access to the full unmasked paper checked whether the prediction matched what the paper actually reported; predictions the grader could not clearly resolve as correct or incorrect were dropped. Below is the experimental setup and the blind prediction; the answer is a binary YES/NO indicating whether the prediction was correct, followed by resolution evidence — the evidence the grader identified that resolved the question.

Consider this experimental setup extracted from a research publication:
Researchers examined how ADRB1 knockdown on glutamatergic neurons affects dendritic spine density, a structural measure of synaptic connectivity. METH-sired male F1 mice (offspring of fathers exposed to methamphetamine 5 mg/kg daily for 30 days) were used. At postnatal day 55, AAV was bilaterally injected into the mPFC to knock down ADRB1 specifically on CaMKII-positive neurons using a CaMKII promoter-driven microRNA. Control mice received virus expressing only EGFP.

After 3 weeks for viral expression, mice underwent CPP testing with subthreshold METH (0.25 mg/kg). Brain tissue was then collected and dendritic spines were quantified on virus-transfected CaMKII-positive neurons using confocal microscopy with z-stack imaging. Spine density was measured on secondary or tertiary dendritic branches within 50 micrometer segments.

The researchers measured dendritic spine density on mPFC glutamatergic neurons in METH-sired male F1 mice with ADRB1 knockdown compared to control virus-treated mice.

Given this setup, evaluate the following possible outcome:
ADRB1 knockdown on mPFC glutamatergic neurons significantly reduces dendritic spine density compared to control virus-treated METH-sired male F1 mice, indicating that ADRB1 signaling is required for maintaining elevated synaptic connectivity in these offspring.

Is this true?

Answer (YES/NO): YES